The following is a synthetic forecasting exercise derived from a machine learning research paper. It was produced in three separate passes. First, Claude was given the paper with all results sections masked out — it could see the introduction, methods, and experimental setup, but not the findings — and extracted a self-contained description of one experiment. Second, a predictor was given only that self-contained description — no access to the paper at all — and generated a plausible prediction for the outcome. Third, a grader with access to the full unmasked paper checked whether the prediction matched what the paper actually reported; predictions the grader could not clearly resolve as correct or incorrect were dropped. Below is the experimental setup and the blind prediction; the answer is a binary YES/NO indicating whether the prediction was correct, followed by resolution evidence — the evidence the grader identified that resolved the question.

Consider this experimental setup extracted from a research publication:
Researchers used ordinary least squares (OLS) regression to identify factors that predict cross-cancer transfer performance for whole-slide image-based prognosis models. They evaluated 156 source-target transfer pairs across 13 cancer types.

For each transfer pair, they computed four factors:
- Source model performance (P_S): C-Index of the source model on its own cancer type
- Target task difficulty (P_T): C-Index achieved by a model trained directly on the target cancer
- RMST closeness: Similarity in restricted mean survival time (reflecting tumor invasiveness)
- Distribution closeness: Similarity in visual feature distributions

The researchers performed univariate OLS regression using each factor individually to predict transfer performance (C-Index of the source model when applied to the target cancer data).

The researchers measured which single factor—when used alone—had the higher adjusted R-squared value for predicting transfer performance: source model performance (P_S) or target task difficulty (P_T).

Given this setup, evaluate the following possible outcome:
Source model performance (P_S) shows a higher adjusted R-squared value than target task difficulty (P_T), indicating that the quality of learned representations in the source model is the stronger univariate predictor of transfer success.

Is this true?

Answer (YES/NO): NO